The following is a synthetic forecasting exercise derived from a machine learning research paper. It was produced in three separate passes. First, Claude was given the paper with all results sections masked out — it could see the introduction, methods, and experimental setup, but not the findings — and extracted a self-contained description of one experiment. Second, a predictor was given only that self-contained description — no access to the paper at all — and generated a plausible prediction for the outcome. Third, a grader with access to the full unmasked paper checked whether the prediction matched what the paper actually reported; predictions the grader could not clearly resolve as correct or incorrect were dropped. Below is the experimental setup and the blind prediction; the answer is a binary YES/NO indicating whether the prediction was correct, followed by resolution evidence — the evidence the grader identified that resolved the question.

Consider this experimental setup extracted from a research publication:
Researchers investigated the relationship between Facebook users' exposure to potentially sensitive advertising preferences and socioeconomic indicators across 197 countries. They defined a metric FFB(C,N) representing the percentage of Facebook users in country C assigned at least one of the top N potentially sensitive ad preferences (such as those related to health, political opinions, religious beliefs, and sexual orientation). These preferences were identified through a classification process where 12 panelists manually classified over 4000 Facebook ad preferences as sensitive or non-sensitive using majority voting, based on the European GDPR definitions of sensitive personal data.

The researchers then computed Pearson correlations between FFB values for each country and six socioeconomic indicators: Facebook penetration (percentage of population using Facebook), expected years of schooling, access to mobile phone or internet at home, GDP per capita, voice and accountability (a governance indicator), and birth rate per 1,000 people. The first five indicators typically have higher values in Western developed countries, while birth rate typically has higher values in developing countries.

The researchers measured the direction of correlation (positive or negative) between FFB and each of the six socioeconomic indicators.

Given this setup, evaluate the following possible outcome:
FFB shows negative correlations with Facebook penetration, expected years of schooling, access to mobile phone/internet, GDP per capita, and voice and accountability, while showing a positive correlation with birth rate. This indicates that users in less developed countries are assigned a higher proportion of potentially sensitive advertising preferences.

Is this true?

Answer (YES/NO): NO